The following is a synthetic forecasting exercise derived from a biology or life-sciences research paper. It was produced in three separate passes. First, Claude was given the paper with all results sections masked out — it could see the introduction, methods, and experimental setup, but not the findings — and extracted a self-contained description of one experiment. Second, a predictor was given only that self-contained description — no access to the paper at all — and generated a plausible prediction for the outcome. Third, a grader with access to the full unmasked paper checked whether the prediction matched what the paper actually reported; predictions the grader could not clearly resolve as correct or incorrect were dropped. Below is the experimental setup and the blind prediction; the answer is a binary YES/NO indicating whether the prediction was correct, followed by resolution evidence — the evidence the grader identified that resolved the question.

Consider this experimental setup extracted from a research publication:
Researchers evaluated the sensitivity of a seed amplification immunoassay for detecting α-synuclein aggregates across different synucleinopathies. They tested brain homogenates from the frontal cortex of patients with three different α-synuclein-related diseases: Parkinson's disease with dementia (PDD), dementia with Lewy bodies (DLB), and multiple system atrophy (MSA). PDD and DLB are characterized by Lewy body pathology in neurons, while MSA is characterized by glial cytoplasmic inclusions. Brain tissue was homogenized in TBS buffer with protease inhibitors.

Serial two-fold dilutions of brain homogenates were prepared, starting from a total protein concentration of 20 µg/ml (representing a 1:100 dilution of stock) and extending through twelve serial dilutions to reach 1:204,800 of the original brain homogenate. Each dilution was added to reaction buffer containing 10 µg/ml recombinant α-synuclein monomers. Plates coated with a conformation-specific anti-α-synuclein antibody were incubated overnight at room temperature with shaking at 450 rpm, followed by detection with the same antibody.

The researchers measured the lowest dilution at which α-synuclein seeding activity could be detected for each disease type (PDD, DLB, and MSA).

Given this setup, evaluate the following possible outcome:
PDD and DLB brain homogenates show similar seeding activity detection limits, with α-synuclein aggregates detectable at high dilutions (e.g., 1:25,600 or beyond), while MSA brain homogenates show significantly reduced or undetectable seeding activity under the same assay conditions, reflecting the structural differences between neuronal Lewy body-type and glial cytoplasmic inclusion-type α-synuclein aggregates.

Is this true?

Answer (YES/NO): NO